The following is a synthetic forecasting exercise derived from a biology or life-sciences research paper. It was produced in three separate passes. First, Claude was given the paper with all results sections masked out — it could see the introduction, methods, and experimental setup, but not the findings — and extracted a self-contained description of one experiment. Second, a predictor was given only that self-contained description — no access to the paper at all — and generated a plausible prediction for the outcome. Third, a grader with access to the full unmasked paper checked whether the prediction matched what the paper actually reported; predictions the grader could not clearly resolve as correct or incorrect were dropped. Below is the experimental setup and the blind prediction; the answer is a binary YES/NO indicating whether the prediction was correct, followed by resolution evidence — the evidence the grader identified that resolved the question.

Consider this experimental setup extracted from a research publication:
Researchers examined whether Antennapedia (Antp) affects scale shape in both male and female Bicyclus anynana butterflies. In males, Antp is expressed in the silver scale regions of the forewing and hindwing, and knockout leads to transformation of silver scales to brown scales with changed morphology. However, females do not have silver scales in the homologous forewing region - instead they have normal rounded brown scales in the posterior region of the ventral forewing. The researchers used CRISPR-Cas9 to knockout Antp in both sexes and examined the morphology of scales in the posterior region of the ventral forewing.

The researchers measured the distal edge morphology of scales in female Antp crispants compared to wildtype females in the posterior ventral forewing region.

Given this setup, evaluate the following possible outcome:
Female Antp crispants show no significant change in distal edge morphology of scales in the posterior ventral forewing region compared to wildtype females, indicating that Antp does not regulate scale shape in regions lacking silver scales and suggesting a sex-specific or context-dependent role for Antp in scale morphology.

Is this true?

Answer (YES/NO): NO